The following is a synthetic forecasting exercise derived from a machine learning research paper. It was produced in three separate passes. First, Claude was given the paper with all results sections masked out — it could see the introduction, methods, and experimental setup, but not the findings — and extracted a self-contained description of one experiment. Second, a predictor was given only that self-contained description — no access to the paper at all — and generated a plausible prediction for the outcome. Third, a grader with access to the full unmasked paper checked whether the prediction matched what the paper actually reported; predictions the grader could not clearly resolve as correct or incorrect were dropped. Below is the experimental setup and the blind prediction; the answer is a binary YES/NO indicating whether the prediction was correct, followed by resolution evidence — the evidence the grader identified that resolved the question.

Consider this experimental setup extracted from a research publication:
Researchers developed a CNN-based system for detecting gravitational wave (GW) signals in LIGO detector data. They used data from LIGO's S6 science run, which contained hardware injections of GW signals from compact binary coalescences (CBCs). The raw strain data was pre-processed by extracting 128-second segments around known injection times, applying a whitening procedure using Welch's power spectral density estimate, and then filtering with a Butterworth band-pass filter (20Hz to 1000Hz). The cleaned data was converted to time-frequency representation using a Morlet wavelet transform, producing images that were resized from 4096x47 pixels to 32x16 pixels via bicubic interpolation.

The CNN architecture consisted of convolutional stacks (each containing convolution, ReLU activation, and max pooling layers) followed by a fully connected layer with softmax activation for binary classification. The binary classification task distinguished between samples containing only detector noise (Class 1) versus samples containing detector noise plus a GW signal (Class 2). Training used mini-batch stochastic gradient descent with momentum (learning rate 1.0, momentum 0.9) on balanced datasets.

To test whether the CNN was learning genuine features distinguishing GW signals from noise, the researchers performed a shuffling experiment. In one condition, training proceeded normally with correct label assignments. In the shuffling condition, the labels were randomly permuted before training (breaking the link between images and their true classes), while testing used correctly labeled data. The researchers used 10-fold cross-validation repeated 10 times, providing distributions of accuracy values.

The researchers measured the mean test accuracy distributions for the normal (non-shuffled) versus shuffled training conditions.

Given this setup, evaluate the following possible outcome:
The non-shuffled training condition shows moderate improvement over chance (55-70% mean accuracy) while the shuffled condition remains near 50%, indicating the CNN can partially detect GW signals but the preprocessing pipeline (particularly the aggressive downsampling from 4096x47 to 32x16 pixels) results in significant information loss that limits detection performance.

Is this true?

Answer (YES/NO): NO